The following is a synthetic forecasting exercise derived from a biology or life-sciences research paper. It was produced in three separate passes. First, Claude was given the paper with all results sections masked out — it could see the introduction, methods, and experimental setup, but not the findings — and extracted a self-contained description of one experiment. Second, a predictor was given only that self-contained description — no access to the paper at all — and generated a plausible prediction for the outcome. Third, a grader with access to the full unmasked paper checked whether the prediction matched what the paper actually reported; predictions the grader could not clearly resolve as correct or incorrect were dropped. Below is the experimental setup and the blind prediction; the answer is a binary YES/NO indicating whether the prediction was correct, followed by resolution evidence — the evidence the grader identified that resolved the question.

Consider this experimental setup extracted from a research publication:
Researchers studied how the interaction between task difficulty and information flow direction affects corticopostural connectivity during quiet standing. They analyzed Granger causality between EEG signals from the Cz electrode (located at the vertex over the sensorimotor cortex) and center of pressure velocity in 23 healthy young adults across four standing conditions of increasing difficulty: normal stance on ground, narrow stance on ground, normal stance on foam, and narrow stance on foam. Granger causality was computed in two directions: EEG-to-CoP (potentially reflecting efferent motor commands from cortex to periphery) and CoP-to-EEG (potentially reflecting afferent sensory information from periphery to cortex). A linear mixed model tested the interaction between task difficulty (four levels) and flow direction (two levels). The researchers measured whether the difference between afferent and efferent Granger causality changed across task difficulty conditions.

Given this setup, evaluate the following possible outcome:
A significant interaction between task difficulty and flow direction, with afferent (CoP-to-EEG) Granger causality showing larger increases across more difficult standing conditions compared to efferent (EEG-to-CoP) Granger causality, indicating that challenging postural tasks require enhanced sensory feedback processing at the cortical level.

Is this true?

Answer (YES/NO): NO